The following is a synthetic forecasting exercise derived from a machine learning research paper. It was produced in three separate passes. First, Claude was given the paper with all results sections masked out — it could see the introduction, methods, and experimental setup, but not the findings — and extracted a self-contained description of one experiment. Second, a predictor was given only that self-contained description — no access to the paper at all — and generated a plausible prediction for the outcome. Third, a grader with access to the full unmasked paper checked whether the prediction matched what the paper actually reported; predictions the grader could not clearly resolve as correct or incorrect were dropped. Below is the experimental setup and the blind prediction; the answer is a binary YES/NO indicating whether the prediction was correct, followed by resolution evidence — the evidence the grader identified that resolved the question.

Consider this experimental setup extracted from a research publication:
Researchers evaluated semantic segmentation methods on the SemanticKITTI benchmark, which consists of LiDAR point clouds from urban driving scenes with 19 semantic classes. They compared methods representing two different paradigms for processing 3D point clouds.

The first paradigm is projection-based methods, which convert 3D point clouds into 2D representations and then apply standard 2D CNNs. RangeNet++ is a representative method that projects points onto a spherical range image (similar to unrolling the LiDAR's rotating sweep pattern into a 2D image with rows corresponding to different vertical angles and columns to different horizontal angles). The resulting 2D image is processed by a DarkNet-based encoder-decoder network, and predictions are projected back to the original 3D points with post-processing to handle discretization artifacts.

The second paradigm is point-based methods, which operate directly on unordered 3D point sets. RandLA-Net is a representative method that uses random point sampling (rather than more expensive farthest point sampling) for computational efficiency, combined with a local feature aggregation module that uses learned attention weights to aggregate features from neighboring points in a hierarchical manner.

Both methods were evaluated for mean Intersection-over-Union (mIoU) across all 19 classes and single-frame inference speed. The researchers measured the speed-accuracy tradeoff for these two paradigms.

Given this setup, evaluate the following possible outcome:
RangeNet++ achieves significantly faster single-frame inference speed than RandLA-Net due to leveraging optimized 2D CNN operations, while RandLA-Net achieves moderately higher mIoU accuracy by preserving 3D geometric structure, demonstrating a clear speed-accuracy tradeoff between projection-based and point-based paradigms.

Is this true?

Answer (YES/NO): YES